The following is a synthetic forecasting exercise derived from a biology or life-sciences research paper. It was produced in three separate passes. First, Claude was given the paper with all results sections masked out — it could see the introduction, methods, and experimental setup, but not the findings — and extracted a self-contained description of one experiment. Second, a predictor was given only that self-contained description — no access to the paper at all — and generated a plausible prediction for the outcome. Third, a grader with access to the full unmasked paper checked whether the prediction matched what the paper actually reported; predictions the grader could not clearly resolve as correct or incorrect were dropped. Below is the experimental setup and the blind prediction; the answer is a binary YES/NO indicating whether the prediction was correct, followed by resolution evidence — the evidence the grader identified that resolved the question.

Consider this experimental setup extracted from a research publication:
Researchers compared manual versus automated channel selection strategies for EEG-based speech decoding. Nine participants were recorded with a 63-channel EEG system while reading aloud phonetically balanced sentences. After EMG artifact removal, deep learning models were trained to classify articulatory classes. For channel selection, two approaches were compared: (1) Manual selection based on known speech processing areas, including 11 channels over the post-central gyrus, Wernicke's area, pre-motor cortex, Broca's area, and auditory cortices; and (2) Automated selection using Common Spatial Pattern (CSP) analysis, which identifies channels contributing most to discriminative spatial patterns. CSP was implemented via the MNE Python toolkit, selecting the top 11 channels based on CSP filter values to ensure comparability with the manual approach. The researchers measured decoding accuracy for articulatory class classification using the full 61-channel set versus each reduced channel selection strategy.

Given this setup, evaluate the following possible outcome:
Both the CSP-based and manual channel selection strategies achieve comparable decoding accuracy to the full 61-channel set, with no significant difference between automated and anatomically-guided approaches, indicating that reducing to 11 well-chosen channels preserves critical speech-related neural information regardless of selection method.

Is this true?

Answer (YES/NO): NO